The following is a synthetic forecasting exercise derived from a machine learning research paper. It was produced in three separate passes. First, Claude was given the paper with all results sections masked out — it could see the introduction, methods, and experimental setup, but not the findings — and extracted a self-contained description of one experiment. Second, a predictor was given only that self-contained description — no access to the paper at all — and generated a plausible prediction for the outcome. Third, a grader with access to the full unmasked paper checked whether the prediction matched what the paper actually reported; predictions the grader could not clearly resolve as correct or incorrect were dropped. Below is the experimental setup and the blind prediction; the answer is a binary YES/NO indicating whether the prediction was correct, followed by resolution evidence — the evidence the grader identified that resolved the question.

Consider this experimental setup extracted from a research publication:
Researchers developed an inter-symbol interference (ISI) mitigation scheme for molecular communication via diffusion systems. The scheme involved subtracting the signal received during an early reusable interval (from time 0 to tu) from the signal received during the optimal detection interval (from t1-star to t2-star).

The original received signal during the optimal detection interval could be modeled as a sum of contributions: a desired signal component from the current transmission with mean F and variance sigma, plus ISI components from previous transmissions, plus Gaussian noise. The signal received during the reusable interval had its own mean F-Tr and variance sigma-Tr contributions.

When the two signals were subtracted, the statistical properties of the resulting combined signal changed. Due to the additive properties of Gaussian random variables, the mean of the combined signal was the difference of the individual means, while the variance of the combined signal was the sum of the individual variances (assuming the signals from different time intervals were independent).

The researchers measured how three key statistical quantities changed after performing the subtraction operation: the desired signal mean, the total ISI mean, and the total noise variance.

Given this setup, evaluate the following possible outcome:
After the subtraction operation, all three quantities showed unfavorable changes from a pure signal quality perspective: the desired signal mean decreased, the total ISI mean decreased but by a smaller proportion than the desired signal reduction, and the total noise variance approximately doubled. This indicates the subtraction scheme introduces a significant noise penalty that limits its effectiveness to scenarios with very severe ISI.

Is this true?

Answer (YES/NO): NO